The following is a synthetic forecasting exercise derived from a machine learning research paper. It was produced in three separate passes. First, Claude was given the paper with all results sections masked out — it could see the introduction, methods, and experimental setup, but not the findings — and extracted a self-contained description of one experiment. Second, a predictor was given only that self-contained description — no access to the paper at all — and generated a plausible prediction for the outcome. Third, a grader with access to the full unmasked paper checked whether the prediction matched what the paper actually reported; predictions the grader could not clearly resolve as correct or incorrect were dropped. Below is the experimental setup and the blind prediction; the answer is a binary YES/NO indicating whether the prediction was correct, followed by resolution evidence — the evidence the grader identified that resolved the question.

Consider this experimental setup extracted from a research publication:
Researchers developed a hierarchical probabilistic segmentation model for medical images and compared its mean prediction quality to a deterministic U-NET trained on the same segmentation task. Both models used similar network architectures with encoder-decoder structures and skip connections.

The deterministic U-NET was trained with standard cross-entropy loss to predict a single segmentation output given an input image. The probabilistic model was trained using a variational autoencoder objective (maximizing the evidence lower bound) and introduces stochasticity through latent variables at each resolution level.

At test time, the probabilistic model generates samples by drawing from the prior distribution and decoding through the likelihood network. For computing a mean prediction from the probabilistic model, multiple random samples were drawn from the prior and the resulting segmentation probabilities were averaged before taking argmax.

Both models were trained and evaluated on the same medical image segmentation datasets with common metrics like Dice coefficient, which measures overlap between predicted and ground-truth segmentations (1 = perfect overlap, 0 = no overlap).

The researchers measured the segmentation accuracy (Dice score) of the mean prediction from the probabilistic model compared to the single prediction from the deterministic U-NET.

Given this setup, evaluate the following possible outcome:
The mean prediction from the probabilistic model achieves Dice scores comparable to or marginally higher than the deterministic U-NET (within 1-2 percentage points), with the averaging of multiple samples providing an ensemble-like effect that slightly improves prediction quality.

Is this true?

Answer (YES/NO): NO